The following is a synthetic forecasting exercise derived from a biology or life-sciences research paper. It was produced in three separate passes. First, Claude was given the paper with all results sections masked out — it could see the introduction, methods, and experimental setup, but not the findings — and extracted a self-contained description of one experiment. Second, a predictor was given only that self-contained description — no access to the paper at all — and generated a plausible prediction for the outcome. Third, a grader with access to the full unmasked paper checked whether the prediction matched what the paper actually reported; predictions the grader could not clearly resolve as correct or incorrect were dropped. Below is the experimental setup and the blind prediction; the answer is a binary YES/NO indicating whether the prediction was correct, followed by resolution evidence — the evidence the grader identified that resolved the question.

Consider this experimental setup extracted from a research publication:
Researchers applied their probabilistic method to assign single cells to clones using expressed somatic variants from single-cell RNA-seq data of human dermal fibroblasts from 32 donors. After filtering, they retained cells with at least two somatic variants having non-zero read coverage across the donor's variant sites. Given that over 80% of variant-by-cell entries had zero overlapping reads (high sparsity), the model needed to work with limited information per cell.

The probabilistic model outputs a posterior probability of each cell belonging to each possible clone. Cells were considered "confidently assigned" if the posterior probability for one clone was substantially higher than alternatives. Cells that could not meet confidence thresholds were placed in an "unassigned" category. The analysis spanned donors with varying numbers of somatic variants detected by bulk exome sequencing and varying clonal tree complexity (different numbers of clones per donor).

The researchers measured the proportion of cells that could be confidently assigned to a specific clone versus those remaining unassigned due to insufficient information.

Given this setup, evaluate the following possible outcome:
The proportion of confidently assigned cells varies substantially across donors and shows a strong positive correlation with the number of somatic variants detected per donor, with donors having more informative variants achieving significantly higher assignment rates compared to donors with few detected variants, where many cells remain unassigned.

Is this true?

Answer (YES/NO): YES